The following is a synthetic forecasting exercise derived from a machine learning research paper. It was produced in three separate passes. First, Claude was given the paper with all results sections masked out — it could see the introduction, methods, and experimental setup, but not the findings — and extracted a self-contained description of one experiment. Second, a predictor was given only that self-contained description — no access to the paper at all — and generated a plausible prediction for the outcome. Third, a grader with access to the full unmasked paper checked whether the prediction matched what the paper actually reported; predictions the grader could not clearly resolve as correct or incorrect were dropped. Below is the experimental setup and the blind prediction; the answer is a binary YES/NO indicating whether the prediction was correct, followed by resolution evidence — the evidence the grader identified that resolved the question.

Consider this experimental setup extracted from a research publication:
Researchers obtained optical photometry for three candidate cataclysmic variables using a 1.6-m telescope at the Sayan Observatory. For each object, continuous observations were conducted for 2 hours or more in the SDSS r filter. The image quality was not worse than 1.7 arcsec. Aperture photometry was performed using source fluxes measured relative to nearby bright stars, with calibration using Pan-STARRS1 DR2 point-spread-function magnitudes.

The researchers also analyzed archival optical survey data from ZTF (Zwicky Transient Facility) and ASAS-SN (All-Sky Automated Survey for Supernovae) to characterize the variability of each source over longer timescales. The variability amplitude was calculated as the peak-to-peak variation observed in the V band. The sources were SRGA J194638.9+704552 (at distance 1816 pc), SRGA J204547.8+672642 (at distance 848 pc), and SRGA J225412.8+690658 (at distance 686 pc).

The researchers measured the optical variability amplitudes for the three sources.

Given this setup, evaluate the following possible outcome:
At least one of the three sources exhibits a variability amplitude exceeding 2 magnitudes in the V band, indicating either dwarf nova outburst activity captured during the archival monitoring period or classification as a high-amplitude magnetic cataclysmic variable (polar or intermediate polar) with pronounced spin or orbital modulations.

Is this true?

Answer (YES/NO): YES